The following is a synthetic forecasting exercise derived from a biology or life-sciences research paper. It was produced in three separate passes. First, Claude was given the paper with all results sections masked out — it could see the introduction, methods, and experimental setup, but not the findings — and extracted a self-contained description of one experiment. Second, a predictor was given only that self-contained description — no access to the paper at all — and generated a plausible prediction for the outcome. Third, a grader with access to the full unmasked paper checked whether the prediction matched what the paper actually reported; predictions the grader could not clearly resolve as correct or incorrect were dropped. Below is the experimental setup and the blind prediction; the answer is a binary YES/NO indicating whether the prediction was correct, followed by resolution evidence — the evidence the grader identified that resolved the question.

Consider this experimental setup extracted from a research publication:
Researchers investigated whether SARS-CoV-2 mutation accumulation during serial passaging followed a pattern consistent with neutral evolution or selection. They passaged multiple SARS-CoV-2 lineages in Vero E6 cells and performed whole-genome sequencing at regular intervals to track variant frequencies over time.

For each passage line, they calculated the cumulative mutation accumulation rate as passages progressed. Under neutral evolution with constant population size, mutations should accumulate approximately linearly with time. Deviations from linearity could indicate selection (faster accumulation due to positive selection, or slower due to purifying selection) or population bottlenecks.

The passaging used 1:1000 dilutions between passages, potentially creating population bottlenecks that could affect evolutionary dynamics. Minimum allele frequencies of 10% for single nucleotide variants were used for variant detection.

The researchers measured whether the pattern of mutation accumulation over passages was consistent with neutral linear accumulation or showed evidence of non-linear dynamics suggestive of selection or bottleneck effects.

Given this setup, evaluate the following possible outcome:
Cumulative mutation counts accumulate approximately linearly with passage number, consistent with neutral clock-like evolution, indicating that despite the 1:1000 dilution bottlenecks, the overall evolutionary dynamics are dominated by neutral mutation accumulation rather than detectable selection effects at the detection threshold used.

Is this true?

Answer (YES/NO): NO